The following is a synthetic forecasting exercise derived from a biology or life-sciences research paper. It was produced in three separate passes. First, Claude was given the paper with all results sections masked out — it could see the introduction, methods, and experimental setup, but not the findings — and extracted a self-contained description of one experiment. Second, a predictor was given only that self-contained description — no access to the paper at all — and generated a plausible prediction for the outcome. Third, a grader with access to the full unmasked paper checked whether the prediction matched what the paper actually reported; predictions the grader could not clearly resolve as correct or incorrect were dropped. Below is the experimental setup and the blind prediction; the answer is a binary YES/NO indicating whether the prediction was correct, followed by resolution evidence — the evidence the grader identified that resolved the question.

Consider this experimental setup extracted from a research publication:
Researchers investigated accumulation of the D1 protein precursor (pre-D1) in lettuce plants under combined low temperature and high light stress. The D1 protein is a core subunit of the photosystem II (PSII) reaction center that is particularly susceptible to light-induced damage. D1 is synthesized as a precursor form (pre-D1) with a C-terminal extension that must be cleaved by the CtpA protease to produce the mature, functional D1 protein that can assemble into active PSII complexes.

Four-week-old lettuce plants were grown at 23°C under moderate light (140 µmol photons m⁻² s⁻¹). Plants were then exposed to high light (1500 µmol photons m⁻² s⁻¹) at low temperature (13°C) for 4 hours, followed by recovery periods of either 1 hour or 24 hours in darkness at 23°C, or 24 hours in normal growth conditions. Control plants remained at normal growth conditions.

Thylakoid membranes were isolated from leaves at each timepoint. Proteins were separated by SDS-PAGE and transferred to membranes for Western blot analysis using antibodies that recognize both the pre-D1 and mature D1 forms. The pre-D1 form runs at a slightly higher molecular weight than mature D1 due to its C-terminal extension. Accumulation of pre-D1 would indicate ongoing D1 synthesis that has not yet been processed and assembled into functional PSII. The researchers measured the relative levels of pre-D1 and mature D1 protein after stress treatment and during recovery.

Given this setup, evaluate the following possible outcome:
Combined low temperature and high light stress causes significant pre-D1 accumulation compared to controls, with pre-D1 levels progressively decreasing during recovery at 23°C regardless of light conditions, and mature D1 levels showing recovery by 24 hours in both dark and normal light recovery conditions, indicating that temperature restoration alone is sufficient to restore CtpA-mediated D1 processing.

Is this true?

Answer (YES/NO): NO